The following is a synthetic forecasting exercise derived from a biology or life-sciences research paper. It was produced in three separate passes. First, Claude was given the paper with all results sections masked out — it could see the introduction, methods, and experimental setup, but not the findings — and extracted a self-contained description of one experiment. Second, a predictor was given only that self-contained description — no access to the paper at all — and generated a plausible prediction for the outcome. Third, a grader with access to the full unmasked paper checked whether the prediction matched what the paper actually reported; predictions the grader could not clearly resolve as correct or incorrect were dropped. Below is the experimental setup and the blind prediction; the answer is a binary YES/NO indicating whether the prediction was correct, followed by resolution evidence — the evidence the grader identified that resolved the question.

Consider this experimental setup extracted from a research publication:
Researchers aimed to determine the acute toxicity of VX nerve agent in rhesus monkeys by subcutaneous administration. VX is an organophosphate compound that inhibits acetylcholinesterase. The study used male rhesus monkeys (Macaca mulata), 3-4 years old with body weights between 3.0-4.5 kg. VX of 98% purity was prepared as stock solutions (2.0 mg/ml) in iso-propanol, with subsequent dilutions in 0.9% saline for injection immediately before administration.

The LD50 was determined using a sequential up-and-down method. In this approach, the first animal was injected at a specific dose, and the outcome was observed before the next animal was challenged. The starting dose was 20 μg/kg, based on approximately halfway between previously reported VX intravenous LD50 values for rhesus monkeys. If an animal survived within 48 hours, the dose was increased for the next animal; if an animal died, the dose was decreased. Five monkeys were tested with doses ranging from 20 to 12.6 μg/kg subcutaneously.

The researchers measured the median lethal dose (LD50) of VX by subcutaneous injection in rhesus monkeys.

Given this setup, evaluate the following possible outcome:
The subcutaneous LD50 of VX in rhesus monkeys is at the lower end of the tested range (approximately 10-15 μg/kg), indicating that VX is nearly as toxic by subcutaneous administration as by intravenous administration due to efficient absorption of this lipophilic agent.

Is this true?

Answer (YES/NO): NO